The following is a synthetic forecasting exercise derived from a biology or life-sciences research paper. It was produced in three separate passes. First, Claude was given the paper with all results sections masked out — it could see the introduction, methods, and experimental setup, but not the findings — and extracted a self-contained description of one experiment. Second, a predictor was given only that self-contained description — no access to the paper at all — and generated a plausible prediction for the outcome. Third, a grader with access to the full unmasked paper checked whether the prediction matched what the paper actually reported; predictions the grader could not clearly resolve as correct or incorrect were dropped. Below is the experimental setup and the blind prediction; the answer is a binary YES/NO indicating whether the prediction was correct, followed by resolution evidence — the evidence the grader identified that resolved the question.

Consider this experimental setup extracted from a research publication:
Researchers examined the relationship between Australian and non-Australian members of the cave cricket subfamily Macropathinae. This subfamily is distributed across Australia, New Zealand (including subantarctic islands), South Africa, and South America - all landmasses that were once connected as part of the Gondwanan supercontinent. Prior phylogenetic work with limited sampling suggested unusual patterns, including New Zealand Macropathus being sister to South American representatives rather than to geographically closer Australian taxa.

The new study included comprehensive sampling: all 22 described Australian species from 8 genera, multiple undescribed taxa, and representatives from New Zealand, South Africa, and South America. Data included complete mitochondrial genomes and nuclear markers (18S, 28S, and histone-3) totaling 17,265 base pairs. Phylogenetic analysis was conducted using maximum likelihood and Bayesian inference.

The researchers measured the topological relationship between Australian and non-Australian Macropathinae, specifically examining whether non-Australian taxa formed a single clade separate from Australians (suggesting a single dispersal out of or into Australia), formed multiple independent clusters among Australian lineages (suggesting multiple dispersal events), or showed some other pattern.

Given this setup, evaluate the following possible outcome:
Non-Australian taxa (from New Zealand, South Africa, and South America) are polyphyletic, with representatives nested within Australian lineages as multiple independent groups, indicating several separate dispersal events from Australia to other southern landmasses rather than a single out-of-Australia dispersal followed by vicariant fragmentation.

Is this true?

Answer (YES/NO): YES